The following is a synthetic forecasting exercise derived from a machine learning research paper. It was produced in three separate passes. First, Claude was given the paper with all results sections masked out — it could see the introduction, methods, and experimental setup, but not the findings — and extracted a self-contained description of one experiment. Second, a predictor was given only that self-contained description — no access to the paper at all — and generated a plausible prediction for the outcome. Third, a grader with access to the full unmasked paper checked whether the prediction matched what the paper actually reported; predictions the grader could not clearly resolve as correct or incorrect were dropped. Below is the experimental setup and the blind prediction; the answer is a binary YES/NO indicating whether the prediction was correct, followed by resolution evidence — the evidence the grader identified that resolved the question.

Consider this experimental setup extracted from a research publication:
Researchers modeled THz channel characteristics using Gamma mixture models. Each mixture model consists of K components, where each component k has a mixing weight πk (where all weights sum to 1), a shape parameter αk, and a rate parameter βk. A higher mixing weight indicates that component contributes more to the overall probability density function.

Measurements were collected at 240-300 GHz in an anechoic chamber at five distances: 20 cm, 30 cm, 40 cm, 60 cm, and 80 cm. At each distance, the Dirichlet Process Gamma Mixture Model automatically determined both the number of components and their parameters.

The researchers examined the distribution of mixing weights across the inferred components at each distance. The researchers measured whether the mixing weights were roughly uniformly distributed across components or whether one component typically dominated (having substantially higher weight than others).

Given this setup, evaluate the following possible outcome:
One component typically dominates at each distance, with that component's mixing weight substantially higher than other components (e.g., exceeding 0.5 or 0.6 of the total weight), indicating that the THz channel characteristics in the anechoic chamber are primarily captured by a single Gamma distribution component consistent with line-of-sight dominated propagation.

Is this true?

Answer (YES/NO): NO